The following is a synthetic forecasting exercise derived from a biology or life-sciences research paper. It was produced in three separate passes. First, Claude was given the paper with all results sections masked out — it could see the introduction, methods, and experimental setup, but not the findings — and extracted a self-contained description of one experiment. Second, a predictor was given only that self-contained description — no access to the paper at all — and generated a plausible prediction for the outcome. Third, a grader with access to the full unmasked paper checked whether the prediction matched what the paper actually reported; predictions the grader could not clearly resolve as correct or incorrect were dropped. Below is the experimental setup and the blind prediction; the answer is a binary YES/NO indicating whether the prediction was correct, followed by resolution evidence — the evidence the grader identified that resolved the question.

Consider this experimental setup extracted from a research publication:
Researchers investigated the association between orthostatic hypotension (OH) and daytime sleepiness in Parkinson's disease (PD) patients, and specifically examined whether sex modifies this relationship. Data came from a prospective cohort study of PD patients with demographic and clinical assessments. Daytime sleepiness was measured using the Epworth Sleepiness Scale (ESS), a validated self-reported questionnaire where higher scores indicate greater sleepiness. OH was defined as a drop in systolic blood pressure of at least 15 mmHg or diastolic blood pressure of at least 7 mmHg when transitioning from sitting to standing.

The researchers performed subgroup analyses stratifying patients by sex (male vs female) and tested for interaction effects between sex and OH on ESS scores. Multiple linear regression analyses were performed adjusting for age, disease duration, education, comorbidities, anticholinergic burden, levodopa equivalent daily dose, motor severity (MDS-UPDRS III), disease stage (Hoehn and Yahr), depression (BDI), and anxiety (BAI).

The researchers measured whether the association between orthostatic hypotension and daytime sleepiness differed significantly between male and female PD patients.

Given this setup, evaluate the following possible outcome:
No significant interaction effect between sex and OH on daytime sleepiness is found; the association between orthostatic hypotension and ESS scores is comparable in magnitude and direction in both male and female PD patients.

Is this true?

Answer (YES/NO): NO